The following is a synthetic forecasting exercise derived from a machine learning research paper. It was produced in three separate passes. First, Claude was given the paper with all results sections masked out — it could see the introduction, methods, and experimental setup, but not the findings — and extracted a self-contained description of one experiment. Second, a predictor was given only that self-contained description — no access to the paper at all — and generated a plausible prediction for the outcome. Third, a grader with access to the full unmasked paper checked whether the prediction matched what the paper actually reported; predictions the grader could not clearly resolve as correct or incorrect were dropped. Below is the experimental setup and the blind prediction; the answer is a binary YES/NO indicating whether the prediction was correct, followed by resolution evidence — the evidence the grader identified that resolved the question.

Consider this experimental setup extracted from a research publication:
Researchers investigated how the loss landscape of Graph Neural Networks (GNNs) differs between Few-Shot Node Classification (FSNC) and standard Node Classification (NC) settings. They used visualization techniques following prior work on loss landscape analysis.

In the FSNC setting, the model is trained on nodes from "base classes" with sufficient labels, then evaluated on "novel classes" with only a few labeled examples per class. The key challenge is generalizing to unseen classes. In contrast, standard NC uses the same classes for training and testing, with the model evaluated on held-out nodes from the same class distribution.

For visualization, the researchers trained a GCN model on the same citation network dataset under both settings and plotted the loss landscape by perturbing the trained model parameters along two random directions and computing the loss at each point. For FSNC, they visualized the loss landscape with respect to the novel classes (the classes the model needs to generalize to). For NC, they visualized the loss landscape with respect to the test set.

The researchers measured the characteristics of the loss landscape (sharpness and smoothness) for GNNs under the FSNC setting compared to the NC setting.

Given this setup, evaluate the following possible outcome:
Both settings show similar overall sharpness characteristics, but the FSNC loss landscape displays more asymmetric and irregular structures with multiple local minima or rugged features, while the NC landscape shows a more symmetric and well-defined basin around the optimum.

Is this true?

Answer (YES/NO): NO